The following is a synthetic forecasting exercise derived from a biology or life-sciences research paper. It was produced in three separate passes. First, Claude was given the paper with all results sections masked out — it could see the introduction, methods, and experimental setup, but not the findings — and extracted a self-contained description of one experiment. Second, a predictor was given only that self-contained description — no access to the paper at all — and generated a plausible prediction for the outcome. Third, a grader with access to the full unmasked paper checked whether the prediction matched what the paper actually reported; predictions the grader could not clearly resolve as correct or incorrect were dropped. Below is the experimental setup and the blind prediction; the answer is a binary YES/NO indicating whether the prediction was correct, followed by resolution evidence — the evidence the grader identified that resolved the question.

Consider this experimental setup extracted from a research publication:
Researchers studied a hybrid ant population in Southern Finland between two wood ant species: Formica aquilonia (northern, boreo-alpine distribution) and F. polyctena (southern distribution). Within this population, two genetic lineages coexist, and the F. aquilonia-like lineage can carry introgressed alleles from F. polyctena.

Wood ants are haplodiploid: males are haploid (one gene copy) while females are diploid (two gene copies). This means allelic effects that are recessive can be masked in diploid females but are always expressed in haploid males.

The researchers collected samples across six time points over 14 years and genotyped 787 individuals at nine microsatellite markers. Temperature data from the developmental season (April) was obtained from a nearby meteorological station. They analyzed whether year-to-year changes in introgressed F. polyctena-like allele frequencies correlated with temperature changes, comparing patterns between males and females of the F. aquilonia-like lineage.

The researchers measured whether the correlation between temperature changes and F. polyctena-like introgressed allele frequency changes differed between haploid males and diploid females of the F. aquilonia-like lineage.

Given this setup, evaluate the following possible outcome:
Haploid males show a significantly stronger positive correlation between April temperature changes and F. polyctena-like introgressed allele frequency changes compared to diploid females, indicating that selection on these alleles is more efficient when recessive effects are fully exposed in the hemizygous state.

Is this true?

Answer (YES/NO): YES